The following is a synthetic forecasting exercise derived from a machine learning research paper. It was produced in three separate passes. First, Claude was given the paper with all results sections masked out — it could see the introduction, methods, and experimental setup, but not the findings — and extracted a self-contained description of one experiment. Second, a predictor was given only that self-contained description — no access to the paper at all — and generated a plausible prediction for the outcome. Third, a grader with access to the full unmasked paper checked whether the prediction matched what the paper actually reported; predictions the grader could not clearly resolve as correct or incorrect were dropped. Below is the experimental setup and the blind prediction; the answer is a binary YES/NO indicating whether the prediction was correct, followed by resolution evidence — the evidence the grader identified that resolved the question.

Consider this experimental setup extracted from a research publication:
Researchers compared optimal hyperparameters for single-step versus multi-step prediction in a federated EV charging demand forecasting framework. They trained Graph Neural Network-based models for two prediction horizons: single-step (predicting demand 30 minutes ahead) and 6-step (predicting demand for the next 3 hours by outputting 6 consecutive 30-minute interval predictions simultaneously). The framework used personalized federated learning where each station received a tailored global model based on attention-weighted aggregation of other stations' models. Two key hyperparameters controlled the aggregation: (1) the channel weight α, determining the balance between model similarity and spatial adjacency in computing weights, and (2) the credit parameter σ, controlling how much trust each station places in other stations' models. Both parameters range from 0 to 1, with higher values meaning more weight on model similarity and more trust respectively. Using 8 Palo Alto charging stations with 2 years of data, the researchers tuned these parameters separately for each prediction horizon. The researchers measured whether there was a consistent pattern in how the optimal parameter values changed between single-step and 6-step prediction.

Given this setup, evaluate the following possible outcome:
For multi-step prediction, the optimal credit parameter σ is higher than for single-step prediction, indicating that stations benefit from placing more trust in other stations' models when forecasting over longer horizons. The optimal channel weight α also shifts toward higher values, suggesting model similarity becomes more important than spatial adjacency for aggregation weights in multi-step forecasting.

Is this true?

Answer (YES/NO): YES